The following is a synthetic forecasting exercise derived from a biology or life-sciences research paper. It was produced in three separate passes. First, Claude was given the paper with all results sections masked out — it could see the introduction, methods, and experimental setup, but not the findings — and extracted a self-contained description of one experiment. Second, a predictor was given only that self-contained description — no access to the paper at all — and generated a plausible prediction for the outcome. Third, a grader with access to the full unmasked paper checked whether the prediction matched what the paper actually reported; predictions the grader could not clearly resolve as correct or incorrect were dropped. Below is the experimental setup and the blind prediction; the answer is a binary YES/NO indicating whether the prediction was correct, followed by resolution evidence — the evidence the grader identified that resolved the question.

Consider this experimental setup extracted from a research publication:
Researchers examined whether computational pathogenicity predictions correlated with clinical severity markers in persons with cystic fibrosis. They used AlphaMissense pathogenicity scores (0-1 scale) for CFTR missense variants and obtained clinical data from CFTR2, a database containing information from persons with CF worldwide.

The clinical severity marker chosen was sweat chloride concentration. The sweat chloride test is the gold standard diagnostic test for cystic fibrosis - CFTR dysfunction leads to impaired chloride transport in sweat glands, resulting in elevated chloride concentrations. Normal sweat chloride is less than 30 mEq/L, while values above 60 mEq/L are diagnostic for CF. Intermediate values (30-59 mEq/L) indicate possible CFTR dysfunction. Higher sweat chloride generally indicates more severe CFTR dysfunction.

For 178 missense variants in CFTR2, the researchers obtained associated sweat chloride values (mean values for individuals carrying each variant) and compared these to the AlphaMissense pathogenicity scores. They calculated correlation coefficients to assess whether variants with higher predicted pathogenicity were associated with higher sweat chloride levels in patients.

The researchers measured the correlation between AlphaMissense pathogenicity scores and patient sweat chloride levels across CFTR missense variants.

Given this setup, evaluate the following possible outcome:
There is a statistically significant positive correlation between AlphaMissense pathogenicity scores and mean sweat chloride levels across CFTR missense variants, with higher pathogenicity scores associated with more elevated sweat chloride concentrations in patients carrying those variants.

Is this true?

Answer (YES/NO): YES